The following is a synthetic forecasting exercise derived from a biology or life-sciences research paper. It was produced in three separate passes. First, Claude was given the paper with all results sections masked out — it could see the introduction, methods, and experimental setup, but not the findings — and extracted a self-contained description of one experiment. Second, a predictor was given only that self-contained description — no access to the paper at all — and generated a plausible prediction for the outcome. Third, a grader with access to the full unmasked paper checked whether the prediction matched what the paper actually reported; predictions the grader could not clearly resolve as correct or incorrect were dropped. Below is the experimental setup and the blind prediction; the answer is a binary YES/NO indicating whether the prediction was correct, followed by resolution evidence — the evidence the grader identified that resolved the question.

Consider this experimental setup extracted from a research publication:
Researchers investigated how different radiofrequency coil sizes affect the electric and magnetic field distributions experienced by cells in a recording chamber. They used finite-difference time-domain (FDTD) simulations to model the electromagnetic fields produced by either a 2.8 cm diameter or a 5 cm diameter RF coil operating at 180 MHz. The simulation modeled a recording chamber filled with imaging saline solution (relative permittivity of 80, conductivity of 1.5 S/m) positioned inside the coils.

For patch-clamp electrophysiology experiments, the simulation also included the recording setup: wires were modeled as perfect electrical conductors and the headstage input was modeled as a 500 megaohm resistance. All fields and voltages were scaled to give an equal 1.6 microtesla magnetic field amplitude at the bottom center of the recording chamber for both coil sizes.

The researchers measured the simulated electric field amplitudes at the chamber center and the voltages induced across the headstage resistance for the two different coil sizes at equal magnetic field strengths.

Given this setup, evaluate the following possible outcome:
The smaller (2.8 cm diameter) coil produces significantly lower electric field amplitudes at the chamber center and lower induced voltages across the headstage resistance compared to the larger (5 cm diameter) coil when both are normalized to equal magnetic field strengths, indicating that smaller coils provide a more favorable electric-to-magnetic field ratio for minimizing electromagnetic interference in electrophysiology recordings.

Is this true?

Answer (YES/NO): YES